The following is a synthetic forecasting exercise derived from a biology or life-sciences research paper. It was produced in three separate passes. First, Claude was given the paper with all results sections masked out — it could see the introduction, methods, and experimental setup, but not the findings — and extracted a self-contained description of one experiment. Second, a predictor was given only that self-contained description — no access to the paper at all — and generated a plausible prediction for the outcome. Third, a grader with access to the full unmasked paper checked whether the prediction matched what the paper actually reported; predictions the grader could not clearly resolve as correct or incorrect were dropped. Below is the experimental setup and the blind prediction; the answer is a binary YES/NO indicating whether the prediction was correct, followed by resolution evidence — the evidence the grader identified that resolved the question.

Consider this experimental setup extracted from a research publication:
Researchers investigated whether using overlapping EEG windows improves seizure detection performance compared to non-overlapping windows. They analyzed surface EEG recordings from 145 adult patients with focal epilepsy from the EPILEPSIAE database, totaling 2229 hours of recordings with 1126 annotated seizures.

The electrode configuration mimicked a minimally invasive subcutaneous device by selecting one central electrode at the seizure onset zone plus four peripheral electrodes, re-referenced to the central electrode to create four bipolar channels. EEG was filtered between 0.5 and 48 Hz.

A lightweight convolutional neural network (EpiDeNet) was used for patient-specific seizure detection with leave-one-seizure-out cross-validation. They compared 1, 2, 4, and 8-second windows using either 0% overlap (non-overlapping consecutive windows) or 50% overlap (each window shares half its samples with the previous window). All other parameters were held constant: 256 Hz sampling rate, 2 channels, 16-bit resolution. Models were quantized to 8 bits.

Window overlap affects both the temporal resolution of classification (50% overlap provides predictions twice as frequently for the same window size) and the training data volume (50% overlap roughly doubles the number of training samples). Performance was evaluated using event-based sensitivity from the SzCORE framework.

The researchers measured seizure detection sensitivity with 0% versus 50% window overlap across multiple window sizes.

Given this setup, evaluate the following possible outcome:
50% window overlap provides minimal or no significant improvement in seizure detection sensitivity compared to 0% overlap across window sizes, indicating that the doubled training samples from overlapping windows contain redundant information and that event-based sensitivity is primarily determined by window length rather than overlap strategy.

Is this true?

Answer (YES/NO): YES